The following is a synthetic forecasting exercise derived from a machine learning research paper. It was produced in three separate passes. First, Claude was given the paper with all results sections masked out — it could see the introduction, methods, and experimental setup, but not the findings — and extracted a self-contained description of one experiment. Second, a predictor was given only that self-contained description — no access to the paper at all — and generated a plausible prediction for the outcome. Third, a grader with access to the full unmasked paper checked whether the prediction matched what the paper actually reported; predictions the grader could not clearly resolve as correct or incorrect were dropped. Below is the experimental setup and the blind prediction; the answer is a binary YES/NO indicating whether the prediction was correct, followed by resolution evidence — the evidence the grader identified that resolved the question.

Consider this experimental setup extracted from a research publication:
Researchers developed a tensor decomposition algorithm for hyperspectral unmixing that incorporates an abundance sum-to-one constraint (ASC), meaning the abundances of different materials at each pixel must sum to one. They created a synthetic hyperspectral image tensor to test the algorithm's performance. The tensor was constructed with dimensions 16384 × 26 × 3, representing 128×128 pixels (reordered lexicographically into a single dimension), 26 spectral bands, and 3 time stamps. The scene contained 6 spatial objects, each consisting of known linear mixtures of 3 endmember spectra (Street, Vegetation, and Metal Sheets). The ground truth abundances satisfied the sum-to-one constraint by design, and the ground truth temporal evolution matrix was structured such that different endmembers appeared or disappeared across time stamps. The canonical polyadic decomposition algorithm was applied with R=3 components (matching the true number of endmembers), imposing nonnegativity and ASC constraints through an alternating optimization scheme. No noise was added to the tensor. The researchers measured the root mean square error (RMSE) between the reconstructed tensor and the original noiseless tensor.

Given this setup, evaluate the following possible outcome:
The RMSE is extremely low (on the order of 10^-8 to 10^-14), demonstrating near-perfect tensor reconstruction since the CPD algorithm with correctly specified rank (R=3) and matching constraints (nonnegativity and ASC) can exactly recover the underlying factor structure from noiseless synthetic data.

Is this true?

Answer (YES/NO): NO